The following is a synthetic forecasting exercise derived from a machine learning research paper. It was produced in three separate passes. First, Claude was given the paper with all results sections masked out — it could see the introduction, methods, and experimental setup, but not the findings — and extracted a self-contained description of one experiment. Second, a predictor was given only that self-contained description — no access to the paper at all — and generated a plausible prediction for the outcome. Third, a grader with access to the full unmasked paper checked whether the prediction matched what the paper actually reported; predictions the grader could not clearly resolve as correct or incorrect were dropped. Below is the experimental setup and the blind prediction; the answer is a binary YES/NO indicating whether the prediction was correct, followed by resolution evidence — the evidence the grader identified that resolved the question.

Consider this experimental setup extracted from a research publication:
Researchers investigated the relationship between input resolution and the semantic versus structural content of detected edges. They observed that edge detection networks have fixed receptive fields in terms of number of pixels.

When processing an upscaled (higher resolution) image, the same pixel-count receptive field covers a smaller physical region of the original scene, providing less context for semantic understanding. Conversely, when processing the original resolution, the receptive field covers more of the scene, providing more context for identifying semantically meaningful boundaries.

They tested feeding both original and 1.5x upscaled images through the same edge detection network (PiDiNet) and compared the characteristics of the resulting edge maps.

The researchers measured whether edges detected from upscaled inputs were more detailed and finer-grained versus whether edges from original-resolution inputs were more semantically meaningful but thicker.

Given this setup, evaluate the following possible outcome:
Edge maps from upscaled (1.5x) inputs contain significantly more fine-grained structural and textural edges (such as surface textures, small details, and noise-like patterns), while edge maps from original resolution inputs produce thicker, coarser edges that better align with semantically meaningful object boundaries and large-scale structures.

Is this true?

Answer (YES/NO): YES